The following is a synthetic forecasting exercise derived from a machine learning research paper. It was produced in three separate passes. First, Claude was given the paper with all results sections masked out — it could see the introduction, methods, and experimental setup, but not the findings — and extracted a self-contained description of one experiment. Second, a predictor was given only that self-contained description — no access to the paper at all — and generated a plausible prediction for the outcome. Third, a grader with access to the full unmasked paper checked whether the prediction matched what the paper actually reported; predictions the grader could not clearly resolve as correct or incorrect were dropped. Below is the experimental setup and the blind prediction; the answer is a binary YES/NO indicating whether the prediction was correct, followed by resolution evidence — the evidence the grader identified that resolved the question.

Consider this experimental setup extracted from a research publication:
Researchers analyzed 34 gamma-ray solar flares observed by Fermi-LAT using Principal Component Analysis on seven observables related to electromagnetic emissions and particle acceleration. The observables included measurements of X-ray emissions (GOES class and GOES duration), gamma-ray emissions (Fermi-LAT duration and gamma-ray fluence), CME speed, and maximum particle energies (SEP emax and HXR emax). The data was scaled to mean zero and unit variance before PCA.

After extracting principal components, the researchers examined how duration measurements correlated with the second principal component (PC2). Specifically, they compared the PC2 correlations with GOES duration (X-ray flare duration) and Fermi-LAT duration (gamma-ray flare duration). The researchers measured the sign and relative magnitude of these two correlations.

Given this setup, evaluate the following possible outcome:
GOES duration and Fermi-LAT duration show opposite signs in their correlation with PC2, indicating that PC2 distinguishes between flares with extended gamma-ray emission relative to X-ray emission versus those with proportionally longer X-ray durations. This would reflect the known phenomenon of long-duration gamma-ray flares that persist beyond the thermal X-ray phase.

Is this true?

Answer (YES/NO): NO